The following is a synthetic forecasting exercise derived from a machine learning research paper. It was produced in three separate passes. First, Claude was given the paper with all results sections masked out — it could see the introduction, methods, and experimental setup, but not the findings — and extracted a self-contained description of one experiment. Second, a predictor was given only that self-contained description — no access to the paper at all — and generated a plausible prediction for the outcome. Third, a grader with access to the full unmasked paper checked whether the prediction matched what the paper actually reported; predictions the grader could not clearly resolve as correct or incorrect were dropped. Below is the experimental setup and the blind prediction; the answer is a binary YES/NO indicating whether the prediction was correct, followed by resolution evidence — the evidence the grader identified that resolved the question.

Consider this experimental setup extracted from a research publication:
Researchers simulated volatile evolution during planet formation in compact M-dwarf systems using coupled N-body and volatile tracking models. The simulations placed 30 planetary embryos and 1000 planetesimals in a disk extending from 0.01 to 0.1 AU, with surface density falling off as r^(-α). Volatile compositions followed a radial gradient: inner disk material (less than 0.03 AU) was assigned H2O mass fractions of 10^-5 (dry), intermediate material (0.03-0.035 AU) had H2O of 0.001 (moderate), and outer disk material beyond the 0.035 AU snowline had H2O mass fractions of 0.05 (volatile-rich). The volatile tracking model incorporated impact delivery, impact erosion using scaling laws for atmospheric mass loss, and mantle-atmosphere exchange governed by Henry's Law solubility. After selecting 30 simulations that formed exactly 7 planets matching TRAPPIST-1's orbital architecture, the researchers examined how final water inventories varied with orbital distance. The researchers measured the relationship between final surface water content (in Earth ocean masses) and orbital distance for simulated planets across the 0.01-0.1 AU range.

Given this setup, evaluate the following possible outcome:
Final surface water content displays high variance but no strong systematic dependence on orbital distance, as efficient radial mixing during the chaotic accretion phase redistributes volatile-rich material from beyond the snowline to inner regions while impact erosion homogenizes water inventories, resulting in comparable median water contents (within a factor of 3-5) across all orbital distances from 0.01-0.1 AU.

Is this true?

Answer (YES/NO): NO